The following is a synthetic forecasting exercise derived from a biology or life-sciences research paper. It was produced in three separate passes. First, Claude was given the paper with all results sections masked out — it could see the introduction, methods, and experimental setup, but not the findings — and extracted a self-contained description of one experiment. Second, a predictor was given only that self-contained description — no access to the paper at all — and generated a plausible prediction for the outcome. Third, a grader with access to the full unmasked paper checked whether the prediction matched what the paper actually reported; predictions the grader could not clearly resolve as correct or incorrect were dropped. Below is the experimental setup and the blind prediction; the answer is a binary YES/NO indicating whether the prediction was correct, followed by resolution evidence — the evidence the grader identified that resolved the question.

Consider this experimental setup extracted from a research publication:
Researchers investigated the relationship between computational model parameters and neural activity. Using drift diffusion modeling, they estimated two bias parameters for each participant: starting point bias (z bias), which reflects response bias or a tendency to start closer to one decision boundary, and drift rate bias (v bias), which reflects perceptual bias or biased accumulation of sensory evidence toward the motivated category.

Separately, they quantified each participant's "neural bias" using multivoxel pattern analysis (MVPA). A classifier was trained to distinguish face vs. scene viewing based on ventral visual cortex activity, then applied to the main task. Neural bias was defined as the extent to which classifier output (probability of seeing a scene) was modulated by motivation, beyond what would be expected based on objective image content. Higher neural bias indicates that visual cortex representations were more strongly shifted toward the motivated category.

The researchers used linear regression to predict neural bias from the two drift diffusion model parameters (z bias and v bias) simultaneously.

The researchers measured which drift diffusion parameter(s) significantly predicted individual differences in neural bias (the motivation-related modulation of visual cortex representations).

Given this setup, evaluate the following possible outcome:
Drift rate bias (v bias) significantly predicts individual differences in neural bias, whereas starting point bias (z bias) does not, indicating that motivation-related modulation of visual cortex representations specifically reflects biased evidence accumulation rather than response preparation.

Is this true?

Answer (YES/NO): YES